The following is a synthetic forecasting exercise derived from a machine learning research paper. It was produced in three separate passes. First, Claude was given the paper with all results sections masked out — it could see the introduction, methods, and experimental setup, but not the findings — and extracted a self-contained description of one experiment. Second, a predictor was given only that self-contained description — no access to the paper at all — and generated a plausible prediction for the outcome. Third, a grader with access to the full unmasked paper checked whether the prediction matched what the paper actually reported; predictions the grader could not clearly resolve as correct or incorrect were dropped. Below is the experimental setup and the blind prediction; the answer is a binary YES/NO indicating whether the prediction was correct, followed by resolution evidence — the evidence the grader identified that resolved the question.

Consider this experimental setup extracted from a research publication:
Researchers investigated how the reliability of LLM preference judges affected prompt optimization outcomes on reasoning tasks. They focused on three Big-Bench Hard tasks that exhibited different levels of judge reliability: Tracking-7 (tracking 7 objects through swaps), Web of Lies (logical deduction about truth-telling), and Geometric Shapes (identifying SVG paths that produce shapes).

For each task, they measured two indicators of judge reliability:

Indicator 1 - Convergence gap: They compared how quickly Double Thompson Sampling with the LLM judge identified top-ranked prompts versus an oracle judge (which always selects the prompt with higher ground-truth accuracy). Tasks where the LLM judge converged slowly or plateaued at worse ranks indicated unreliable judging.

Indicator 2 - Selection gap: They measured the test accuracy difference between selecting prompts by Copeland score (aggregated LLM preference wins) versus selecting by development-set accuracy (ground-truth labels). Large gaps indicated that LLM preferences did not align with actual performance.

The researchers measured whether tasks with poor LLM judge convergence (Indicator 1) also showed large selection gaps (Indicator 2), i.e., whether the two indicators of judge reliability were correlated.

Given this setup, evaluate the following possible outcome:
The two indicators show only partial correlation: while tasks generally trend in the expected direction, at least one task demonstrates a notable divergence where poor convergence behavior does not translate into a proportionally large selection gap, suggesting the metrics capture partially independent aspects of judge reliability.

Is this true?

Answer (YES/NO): NO